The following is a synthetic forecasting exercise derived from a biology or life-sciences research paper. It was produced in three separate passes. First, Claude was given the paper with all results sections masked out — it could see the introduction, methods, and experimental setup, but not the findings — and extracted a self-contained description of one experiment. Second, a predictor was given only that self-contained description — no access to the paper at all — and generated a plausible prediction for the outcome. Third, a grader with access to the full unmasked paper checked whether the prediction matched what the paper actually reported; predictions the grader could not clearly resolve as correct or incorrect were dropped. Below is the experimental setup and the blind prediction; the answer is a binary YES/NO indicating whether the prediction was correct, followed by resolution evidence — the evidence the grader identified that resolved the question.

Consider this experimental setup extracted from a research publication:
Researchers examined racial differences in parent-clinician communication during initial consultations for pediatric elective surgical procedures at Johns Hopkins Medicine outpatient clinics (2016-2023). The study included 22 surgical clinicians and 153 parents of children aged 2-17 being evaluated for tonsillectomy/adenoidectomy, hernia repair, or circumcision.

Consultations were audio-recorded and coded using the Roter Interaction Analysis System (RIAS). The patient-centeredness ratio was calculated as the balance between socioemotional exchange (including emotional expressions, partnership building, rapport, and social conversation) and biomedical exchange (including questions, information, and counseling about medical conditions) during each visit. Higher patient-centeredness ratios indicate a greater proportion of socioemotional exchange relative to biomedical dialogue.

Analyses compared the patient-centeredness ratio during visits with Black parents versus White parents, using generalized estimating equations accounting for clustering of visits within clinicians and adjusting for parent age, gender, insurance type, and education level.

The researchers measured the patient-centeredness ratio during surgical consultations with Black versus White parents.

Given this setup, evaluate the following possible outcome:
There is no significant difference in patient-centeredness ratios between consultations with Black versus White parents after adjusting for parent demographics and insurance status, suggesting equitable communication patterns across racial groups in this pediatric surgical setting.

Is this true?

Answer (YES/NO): YES